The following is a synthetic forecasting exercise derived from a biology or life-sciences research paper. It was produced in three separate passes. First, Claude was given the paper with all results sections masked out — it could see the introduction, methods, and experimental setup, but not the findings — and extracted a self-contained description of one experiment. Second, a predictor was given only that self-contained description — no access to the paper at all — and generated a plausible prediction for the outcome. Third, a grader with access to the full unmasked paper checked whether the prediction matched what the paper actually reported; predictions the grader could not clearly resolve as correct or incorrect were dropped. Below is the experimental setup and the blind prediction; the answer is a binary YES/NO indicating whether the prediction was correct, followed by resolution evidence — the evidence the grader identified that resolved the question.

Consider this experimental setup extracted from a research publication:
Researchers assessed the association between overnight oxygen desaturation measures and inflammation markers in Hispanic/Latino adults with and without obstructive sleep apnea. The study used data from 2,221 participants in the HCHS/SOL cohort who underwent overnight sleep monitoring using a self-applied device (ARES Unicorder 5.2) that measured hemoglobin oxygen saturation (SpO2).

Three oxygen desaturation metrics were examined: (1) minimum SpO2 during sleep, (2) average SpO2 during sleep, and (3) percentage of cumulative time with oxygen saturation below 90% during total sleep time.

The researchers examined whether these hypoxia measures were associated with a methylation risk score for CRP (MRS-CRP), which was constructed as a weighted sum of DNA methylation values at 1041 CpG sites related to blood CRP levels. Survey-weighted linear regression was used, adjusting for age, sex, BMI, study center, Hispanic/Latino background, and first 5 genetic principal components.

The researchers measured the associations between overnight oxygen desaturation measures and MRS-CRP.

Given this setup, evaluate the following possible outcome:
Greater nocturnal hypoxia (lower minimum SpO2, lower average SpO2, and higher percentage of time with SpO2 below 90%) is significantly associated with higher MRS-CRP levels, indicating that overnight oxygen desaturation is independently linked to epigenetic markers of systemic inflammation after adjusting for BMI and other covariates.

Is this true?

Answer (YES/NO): YES